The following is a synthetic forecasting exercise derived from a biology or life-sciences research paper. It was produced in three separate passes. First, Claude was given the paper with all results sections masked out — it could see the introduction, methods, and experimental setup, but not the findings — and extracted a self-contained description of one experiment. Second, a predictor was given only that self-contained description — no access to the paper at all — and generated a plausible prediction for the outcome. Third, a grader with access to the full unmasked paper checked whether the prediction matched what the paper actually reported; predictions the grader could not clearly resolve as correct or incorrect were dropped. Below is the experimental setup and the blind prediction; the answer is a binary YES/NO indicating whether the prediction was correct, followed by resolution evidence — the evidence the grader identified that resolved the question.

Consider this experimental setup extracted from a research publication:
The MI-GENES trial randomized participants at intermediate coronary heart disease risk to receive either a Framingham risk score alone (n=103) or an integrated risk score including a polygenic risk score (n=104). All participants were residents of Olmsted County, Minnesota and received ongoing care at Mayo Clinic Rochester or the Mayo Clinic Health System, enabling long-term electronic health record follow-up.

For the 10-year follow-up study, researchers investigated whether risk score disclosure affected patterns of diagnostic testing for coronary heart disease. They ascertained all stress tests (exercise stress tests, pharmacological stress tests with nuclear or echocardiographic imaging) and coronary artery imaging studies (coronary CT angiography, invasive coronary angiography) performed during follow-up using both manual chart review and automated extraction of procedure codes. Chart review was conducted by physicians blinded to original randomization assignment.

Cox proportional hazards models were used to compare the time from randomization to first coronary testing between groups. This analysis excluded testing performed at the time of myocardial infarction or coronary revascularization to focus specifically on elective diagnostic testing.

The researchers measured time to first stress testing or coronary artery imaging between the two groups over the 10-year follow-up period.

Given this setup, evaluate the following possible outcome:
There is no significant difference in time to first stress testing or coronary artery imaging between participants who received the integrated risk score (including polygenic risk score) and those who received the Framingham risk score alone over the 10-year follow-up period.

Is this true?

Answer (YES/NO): NO